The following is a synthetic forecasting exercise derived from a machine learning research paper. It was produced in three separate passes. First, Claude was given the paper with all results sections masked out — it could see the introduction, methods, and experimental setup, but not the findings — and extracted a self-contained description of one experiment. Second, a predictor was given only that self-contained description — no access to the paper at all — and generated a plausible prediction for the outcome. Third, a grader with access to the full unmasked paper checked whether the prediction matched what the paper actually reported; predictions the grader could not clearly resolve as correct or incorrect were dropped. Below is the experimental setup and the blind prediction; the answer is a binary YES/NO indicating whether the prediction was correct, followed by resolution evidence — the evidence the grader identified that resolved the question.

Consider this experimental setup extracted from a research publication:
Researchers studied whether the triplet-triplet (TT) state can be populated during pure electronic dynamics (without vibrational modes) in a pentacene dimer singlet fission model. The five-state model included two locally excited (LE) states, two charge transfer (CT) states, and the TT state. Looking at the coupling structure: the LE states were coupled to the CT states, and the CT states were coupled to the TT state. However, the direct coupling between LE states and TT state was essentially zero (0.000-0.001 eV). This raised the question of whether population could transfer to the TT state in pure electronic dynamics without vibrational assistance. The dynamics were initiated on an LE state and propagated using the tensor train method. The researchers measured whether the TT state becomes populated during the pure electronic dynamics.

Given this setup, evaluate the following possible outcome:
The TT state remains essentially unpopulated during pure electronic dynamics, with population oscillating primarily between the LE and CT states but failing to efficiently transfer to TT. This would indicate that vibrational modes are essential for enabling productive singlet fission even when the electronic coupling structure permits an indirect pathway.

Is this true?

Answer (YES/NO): NO